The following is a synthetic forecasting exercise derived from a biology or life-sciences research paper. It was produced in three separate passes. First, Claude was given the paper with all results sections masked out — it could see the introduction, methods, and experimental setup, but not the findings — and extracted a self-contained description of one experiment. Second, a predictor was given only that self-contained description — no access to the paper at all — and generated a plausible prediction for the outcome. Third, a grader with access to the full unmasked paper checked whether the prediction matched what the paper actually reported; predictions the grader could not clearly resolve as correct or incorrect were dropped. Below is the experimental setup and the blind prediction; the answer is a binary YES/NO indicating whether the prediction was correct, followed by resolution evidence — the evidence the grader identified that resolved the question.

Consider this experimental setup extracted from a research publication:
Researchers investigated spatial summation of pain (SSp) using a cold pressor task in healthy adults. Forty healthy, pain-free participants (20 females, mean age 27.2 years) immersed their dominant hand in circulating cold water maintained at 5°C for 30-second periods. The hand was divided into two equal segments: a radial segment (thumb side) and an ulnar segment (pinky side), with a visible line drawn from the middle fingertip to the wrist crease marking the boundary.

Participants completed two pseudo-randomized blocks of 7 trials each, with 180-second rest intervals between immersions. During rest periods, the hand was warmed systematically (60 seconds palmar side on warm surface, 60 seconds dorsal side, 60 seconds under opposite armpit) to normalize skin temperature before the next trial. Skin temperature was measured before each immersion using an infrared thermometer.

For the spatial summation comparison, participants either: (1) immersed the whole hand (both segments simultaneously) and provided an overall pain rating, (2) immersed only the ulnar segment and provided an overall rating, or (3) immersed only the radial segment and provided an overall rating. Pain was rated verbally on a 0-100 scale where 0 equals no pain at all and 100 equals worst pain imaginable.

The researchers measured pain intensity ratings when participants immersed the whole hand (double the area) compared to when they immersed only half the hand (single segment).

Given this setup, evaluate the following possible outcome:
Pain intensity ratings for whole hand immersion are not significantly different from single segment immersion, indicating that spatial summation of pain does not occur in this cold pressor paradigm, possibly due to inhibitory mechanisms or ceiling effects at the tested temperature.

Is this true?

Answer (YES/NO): NO